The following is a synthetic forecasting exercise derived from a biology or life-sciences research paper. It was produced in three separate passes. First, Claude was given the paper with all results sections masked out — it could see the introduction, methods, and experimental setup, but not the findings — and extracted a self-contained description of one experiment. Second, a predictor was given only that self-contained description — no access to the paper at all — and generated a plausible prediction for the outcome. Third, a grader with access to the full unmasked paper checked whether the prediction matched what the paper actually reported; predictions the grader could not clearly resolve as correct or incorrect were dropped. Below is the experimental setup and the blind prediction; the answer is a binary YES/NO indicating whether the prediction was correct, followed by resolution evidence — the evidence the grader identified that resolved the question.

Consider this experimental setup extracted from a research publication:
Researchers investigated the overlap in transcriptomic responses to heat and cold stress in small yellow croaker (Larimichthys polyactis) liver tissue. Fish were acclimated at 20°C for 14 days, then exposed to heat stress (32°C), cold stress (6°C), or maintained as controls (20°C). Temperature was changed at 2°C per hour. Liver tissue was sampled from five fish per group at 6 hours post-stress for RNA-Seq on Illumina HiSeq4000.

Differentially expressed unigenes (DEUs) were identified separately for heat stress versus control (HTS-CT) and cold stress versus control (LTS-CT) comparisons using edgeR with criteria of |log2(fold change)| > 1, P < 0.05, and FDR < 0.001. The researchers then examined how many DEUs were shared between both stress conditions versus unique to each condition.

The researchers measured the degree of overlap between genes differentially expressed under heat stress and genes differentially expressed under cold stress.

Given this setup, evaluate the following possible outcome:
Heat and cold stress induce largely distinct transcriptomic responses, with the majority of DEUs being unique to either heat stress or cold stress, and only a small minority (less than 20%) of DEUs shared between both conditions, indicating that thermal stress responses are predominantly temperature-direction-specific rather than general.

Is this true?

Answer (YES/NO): NO